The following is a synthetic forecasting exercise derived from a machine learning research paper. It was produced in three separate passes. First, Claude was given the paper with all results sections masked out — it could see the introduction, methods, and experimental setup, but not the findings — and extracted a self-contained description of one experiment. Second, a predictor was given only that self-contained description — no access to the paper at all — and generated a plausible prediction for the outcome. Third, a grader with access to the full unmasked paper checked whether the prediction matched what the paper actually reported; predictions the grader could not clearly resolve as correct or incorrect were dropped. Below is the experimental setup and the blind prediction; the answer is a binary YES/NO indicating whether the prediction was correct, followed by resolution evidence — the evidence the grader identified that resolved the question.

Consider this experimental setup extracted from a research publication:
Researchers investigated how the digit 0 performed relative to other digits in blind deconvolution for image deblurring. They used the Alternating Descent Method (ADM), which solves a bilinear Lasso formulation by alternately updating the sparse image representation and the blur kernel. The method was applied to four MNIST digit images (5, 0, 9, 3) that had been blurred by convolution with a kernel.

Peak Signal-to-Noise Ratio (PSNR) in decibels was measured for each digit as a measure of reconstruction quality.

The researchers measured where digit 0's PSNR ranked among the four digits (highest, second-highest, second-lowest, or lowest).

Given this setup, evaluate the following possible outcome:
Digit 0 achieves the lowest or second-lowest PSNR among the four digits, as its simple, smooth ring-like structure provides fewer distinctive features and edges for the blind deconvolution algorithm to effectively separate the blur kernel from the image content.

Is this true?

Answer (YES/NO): YES